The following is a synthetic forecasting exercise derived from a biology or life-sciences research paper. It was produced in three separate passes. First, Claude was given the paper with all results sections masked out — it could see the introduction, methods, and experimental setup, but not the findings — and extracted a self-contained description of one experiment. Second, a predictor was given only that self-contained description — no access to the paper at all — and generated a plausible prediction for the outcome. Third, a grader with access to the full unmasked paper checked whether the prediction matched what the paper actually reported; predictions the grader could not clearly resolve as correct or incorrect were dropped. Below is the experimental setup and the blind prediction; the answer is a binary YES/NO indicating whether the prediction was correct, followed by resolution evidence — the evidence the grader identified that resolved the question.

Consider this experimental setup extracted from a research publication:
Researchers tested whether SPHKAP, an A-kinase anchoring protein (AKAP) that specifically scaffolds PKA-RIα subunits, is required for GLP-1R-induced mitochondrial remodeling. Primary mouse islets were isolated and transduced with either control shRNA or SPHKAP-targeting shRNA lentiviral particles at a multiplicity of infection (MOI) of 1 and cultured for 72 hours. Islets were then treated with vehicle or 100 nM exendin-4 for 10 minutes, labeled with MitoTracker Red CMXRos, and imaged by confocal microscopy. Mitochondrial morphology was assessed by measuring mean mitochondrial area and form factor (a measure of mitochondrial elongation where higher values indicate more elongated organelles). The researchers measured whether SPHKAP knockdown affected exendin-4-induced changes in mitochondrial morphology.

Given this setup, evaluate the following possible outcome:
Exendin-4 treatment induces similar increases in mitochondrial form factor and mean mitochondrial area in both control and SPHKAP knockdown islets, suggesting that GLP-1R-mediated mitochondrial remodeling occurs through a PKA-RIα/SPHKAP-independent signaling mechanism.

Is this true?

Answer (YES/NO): NO